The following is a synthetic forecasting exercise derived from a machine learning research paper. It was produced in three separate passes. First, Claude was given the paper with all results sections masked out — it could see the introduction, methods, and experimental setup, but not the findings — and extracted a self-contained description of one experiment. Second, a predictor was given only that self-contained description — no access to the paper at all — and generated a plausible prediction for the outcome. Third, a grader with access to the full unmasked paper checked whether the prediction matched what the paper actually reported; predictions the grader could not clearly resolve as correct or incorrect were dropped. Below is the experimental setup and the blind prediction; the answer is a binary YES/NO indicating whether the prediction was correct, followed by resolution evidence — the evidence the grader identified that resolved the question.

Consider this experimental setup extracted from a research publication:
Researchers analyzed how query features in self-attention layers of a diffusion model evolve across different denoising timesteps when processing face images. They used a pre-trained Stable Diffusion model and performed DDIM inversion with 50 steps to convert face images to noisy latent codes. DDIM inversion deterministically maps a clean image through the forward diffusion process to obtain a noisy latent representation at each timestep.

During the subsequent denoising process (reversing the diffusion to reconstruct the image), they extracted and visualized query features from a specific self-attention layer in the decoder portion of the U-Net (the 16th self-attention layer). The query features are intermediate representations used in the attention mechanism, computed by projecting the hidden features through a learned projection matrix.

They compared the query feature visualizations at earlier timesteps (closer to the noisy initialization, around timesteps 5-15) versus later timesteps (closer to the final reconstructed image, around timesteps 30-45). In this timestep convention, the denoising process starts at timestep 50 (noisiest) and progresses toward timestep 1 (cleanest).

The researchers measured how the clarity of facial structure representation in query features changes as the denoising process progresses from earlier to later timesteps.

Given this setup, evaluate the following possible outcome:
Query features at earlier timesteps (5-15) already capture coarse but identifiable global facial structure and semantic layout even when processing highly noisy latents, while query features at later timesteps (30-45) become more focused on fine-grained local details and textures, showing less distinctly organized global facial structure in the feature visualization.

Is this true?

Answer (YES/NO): NO